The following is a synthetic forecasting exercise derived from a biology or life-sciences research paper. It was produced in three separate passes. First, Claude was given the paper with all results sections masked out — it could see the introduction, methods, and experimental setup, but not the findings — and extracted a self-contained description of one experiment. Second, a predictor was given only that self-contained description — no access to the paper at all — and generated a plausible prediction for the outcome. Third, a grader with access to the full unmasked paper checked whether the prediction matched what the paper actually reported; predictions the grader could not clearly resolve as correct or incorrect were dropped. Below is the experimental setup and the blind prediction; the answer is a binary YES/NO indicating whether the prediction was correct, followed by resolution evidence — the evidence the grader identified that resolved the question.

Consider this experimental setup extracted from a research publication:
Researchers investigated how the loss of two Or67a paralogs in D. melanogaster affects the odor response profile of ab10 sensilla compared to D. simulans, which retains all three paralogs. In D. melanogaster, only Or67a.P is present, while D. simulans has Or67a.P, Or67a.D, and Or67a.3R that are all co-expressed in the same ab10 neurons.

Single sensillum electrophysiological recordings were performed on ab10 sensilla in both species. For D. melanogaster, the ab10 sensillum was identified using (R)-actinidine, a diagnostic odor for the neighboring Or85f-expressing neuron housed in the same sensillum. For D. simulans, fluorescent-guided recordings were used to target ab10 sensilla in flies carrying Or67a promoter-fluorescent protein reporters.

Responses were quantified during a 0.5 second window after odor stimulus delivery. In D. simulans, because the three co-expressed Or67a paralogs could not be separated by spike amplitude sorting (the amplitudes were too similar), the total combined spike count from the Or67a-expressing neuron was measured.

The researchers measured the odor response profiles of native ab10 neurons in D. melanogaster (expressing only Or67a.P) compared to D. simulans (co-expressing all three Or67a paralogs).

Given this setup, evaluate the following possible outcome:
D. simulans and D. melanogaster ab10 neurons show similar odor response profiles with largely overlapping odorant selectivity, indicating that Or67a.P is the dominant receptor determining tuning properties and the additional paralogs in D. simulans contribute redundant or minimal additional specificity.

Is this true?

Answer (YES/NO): NO